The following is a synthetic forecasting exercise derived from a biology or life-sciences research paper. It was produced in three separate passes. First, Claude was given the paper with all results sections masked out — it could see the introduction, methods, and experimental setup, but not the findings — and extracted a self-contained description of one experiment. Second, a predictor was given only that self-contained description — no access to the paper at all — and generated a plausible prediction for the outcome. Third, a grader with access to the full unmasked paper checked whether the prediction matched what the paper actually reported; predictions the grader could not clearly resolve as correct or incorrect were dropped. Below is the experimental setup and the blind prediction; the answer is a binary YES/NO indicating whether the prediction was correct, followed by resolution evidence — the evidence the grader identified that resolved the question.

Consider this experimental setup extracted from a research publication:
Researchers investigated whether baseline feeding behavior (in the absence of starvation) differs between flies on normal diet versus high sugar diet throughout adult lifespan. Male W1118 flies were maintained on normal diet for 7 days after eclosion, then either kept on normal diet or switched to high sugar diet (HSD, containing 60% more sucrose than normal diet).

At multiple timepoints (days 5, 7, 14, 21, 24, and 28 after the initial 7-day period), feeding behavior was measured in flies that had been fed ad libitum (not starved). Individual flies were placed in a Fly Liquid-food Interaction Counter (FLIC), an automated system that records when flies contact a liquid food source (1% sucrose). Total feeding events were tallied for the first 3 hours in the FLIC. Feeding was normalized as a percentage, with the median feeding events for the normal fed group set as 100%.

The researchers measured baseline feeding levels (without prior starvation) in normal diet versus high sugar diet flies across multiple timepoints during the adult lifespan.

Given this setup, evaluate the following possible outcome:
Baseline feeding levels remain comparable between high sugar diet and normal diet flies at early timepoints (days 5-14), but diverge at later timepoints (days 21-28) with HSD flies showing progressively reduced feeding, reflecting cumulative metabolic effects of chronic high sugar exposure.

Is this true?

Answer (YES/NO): NO